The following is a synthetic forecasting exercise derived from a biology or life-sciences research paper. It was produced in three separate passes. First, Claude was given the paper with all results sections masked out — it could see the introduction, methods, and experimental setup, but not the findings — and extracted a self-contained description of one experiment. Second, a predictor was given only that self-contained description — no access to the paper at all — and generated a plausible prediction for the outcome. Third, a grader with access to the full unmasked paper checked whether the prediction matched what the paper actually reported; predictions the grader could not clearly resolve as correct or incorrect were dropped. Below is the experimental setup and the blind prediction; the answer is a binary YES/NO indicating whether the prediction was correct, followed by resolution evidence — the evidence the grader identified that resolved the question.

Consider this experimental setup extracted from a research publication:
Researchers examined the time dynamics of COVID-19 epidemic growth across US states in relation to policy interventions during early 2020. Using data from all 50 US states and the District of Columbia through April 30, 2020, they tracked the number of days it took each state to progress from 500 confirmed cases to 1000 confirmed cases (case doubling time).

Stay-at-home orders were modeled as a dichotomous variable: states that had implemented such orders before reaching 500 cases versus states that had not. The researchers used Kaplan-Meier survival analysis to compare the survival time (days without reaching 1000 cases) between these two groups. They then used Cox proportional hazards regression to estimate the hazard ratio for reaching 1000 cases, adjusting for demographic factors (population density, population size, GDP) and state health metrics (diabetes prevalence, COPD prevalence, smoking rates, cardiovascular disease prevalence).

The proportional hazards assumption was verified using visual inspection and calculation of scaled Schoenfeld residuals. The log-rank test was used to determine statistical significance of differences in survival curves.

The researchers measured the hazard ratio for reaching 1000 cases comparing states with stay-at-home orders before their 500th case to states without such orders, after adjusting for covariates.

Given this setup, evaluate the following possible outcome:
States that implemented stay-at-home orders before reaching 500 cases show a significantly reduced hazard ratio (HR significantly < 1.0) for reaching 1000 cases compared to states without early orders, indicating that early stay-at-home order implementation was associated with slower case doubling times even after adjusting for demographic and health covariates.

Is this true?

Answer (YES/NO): YES